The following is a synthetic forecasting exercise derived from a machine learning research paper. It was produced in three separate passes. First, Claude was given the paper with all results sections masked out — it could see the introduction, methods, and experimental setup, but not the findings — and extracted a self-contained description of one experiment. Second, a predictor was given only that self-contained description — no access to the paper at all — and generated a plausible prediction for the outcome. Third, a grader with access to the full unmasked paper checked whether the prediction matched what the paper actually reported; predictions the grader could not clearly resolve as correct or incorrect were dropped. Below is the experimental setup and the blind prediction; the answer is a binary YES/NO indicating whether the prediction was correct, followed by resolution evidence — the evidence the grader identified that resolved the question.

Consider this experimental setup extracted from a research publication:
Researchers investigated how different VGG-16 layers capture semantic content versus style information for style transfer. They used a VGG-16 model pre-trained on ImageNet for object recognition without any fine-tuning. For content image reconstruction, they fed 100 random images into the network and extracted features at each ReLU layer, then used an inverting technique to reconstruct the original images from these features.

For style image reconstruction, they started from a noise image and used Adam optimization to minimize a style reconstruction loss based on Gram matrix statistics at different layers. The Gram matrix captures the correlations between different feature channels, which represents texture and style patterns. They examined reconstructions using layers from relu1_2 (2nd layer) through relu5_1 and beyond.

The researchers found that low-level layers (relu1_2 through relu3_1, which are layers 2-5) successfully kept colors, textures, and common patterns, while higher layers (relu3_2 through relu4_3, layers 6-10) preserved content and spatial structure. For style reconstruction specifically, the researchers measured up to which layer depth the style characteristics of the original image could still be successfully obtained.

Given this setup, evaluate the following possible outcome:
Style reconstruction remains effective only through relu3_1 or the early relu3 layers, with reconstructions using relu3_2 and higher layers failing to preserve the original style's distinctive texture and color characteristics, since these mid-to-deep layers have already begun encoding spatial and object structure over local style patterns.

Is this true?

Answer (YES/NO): NO